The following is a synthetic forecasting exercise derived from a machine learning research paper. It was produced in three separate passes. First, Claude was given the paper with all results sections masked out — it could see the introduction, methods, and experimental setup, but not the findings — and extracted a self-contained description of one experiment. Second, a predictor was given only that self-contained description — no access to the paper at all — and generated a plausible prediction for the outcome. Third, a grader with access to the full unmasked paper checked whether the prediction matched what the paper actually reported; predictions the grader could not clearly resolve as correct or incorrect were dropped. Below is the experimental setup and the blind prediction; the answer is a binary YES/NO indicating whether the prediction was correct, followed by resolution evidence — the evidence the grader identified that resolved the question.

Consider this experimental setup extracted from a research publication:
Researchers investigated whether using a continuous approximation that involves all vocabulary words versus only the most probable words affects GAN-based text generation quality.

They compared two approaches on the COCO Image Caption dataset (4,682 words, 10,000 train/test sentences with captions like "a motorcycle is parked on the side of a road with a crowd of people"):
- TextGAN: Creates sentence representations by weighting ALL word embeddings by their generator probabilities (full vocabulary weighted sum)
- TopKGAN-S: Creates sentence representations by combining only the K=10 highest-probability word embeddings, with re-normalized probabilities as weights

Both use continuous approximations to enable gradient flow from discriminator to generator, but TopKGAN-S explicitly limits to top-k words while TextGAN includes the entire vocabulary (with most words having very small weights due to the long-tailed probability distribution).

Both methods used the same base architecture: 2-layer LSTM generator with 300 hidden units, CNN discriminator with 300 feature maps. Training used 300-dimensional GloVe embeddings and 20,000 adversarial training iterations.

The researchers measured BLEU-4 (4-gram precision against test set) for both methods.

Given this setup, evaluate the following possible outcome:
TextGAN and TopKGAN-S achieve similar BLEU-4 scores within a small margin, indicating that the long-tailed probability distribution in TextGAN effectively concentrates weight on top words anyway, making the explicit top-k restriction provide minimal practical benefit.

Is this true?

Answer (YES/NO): NO